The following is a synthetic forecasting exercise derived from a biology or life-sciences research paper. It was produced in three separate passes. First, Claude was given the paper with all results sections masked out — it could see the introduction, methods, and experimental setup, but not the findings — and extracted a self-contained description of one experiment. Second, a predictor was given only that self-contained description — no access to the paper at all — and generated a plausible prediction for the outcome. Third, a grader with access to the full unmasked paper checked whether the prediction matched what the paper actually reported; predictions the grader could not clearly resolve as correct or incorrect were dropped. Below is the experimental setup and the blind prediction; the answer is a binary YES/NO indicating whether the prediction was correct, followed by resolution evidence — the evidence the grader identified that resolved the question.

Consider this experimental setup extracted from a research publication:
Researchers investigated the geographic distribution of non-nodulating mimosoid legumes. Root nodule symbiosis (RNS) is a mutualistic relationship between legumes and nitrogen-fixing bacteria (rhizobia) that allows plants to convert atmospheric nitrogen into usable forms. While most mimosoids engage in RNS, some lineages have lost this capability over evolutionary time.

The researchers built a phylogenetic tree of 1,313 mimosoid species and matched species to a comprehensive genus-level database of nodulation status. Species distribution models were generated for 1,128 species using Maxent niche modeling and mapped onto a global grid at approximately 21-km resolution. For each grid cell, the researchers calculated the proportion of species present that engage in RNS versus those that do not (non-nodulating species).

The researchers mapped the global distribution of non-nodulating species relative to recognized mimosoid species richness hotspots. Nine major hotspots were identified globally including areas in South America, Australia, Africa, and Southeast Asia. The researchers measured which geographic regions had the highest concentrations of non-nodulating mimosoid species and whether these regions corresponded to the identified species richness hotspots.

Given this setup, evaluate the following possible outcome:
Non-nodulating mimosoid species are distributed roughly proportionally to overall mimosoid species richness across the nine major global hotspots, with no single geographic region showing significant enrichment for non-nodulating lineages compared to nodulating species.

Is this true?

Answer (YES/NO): NO